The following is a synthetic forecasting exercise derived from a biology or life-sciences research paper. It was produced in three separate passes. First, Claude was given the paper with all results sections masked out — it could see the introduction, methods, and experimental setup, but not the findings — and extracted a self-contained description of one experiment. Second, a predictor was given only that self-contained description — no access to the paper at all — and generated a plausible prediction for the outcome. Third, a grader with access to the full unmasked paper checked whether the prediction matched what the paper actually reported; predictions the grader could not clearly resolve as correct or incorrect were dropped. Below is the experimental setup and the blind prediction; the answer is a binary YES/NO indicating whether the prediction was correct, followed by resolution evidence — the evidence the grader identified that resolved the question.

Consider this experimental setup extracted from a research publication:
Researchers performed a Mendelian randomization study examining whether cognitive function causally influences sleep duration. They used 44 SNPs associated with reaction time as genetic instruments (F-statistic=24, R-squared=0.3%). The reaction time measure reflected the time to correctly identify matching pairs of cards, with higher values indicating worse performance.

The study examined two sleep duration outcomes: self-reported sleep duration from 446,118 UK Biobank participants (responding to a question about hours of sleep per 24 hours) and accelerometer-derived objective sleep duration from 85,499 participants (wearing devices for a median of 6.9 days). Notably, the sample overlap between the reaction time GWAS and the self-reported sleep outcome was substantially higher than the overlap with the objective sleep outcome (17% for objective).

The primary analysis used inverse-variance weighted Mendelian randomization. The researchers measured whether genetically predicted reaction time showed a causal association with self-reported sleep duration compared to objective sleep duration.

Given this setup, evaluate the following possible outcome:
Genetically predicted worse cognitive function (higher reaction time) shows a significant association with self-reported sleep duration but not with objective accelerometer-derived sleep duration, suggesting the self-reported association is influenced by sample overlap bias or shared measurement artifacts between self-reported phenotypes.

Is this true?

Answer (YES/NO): NO